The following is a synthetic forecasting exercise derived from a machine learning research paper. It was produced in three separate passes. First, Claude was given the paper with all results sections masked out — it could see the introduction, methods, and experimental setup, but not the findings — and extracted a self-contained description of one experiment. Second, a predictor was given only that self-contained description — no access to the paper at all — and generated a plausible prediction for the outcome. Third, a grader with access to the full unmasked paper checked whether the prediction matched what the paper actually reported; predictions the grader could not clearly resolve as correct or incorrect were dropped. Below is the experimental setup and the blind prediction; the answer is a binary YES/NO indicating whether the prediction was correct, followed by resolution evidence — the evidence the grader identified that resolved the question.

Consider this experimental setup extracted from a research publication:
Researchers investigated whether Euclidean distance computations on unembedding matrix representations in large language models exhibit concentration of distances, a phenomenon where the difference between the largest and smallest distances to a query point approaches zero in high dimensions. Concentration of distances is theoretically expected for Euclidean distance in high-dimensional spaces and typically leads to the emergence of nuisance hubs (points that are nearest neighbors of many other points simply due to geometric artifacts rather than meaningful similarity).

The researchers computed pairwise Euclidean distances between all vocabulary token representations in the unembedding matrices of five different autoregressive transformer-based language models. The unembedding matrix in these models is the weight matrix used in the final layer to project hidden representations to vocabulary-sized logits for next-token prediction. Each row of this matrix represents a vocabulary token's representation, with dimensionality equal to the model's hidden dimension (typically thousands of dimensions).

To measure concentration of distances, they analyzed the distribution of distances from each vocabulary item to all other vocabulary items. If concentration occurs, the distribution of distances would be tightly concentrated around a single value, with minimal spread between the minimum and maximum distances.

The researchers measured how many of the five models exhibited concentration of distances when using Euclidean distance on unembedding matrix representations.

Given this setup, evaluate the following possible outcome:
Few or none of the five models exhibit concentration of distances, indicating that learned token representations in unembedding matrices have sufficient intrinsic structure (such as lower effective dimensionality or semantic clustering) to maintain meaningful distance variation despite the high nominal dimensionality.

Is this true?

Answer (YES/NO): NO